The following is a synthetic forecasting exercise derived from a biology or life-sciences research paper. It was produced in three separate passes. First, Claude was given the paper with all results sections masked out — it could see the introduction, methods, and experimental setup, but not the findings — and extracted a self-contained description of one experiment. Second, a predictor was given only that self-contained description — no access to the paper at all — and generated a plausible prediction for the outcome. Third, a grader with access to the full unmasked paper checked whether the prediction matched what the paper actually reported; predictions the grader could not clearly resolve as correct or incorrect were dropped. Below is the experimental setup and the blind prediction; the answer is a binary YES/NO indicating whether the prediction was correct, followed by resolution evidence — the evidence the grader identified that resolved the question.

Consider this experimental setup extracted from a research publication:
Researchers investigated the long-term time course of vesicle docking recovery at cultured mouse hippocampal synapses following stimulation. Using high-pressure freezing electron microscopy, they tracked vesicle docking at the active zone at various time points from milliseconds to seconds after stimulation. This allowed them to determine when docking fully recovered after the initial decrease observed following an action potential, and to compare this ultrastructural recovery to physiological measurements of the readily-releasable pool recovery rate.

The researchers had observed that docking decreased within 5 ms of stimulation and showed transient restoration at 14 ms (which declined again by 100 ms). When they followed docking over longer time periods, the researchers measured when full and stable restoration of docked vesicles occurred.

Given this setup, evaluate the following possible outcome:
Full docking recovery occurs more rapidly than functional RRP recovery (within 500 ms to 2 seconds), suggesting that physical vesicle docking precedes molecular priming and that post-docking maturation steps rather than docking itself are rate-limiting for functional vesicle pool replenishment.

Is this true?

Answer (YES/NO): NO